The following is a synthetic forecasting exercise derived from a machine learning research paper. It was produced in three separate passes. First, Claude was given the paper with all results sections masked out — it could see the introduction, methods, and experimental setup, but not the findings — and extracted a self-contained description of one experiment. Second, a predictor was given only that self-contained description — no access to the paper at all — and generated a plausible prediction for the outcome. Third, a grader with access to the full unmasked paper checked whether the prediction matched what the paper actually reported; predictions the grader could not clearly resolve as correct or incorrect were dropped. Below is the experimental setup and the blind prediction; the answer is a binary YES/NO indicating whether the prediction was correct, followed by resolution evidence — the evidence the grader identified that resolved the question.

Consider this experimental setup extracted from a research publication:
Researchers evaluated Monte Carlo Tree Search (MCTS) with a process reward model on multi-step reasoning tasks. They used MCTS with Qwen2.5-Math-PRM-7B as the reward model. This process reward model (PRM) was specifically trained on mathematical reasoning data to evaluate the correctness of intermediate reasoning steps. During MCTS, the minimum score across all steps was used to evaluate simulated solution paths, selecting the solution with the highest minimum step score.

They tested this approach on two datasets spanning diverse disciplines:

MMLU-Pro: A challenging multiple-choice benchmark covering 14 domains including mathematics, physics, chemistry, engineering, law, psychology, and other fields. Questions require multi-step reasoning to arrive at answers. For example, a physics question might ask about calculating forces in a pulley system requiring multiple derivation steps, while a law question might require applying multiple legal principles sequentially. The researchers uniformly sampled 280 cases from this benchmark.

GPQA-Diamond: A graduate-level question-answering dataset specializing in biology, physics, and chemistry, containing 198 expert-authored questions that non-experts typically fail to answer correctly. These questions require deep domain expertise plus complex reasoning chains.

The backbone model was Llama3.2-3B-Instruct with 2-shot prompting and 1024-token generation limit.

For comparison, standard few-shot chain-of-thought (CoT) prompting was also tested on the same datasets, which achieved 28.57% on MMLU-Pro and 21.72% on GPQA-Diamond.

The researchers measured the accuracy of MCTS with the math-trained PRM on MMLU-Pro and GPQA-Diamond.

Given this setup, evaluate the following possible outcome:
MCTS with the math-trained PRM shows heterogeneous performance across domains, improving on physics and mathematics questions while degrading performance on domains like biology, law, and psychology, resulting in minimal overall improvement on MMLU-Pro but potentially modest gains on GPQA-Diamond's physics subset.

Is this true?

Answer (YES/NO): NO